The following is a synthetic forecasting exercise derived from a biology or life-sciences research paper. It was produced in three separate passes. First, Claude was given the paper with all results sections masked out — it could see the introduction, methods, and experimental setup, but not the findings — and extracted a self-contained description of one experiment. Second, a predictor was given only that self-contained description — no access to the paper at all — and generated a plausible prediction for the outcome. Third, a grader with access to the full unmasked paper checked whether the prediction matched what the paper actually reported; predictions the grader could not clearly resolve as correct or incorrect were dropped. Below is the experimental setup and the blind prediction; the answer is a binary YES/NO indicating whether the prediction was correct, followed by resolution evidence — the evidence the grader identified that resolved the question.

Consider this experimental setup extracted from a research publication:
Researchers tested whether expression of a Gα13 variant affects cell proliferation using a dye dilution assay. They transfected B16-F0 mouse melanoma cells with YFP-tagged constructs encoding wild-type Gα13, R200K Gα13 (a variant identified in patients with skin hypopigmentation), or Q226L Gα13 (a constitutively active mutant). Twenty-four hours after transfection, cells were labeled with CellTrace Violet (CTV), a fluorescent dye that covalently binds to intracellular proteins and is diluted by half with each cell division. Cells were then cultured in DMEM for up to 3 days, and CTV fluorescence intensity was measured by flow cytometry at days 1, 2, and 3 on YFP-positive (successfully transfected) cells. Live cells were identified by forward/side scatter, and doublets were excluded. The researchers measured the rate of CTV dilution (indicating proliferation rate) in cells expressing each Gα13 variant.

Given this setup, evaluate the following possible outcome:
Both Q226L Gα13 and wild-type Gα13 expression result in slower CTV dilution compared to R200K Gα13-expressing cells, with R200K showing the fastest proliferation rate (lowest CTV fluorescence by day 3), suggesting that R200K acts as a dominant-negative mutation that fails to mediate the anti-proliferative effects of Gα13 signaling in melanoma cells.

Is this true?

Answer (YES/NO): NO